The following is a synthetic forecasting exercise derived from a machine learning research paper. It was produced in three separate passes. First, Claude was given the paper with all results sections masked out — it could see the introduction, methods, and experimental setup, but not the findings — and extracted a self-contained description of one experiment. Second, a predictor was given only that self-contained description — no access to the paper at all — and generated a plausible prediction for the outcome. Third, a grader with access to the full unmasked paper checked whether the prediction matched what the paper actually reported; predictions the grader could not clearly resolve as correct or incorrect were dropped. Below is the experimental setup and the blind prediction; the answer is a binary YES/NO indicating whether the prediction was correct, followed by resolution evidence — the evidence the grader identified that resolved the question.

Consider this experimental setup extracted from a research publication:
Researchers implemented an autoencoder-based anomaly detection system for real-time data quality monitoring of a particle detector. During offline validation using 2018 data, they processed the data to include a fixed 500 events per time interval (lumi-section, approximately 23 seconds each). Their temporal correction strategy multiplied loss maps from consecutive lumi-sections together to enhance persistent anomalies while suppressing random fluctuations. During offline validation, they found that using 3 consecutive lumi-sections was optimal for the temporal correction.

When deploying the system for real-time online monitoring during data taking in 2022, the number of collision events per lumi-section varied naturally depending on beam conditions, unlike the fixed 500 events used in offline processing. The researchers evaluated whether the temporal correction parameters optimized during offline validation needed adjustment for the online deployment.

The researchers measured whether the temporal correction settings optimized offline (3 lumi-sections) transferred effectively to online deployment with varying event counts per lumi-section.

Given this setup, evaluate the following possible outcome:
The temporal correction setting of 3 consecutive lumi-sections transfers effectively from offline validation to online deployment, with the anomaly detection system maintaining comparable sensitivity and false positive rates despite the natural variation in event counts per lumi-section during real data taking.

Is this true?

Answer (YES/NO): NO